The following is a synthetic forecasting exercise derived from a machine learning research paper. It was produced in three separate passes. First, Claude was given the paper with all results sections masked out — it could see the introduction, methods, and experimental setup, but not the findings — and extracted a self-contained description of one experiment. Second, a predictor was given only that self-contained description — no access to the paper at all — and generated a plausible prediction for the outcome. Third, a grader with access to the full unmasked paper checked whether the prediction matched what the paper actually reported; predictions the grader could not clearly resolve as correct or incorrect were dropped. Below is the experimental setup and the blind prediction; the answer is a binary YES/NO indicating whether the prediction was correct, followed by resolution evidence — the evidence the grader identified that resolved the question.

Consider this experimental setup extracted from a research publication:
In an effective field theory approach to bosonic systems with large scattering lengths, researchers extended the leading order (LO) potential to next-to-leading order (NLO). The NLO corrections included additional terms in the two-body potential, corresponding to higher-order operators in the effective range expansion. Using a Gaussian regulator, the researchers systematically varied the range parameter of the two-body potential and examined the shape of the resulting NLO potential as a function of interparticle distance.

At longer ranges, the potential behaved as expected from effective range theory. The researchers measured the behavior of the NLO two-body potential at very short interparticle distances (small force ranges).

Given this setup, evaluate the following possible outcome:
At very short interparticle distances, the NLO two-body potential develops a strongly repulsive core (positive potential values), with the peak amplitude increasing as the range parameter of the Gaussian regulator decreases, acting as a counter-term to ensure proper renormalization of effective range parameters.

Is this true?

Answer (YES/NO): YES